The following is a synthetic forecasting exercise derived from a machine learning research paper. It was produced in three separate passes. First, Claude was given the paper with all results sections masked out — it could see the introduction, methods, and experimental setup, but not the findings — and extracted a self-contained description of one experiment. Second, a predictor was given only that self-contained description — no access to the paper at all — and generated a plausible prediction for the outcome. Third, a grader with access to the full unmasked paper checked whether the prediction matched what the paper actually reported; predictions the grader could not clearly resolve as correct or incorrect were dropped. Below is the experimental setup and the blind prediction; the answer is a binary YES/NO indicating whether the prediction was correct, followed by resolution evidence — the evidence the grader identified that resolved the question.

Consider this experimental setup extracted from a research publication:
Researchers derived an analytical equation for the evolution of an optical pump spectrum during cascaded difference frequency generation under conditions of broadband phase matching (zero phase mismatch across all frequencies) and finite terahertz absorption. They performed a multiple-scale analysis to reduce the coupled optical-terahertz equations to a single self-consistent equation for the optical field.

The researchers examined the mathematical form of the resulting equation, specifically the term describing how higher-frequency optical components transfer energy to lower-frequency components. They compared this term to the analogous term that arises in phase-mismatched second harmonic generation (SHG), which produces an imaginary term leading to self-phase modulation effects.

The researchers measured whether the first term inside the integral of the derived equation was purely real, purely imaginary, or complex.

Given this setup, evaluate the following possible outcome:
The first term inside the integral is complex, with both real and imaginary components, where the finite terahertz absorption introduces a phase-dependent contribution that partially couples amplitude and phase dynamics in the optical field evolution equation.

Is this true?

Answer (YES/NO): NO